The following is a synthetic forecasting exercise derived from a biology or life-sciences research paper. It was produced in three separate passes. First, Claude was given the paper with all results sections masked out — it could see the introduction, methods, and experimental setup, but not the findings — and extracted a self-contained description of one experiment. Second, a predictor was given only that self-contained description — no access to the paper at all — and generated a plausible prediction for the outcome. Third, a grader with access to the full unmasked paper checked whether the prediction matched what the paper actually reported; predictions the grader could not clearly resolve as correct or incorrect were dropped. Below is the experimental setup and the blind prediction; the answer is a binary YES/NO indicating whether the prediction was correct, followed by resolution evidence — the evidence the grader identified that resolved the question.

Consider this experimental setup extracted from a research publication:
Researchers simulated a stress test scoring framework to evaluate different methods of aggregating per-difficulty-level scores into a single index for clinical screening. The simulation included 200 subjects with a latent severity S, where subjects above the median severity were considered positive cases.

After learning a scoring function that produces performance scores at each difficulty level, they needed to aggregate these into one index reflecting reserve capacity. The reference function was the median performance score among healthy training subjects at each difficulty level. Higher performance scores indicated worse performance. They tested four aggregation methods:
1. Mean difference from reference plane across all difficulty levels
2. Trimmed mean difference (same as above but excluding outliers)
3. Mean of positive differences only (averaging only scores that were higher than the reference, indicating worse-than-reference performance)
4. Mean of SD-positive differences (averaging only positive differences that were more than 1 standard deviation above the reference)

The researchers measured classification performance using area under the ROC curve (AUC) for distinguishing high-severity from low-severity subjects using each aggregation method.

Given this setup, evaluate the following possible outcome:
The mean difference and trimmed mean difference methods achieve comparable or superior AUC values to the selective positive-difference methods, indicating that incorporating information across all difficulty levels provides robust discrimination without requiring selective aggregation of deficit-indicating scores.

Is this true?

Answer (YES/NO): YES